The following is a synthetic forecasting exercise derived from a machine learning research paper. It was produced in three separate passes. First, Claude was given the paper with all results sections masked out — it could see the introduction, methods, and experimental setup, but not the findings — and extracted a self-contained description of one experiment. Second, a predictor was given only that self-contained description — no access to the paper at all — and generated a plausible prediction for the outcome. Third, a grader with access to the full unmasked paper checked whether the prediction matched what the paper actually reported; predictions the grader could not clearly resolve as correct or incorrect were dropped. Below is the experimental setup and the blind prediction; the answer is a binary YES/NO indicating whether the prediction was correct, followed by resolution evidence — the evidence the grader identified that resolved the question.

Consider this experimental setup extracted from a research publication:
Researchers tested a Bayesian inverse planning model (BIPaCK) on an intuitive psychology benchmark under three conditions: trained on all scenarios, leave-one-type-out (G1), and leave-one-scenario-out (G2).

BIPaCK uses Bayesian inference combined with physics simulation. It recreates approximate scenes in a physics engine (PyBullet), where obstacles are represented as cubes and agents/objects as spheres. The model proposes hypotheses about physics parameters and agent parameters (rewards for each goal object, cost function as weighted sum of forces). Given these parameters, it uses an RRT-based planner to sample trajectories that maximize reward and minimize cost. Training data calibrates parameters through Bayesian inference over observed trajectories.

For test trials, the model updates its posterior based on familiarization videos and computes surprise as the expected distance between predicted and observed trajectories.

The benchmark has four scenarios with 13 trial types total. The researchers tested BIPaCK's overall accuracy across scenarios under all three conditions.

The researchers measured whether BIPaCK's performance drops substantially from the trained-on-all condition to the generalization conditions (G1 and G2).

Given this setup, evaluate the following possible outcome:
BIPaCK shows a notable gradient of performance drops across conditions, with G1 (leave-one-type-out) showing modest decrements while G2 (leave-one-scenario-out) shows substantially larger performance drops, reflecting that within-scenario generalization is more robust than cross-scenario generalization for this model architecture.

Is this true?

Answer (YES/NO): NO